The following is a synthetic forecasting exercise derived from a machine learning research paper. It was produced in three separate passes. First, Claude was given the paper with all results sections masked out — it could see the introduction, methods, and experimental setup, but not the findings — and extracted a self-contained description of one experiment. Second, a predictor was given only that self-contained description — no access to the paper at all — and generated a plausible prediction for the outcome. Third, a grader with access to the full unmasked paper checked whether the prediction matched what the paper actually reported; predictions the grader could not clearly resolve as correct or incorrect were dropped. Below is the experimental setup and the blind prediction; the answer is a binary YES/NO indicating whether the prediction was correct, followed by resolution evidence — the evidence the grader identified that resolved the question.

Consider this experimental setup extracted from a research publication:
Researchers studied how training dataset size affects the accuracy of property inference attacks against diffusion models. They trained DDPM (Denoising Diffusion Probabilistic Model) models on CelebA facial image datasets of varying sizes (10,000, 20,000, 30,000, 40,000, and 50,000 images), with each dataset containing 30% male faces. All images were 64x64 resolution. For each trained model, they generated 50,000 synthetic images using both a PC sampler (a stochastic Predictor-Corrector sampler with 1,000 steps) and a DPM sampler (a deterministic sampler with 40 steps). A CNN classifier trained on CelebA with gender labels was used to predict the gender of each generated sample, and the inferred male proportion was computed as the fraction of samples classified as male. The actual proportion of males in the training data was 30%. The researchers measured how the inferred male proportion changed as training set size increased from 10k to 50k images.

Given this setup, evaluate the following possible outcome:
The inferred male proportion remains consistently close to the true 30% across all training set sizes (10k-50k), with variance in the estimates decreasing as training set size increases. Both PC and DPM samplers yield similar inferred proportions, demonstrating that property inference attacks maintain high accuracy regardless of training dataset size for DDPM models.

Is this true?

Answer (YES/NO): NO